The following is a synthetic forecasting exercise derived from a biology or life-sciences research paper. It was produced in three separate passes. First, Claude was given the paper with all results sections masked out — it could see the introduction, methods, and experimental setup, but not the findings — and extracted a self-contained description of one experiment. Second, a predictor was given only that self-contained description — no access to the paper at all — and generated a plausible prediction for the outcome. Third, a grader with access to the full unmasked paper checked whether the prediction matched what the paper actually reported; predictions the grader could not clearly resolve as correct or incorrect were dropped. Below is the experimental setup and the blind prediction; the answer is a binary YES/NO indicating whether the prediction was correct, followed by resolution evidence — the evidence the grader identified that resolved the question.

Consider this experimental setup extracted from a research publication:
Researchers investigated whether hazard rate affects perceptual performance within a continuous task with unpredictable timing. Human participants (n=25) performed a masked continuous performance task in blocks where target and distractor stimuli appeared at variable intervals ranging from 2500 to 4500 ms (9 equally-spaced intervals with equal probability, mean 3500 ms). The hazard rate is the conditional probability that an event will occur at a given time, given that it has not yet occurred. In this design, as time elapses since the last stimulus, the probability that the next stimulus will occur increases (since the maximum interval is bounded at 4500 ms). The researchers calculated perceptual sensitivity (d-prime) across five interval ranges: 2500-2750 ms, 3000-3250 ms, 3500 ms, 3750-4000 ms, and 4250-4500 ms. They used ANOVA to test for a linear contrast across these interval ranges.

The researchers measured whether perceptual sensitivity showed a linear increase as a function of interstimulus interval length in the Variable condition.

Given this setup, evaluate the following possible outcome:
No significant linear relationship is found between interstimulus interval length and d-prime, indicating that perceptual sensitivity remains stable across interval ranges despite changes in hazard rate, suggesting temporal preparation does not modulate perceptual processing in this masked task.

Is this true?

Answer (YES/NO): NO